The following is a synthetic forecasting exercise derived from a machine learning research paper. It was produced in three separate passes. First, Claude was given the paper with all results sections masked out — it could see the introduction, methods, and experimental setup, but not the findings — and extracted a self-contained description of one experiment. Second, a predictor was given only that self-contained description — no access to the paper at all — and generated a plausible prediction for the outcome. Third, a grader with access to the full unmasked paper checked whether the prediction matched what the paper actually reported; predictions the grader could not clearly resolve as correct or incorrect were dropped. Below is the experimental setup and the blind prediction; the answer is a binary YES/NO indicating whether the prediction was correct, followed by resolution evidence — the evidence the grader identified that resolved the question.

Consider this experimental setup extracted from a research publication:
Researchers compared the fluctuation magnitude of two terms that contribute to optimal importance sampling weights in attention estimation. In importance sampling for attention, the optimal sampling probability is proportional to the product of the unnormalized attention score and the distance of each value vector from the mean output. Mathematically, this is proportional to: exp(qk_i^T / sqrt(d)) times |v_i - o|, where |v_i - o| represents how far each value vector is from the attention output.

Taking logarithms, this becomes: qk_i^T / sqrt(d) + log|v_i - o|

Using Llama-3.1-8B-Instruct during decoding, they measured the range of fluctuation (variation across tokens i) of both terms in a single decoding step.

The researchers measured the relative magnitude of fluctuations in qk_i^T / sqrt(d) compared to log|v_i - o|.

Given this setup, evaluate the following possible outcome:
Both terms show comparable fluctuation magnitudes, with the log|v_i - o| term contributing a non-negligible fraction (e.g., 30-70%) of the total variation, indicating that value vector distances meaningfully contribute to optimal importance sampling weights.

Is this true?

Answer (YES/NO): NO